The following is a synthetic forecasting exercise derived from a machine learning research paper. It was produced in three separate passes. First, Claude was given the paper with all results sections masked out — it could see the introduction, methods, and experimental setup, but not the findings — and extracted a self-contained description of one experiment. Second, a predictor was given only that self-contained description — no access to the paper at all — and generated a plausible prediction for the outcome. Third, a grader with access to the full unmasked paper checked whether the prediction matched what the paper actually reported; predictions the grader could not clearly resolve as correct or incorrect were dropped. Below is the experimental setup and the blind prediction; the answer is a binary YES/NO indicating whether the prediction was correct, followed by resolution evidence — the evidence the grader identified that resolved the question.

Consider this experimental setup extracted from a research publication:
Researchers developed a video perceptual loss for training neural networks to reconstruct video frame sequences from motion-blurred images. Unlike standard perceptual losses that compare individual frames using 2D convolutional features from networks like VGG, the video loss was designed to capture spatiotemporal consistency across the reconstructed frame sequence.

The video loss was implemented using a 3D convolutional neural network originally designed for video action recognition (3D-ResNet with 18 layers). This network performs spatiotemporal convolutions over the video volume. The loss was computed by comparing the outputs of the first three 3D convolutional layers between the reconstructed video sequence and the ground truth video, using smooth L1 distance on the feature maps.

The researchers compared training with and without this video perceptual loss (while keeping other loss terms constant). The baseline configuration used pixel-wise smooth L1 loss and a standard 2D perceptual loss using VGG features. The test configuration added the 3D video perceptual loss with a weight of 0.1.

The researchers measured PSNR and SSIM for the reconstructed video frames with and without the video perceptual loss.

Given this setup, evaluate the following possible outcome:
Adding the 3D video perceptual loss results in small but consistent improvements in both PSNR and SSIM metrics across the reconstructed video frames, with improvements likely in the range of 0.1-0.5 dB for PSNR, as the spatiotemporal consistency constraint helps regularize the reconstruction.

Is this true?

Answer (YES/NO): YES